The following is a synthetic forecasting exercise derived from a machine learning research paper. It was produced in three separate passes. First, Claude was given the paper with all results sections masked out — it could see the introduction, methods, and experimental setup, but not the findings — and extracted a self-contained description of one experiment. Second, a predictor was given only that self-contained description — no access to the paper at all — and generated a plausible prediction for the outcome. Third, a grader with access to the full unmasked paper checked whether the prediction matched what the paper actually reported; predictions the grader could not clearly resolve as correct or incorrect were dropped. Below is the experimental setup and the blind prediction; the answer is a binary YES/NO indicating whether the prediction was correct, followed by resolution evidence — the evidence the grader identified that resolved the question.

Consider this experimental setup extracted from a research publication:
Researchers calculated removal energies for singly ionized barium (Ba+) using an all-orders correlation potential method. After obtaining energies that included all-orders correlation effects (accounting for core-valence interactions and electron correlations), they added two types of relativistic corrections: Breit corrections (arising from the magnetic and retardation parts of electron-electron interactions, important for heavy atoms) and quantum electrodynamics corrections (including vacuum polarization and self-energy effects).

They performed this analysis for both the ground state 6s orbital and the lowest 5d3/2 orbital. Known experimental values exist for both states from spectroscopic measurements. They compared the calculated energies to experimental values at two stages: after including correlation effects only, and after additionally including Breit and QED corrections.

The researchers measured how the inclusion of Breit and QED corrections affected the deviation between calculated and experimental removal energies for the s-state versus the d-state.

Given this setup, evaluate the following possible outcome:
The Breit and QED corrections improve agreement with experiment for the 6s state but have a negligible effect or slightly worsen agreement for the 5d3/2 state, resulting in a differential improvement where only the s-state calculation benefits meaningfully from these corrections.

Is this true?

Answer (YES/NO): YES